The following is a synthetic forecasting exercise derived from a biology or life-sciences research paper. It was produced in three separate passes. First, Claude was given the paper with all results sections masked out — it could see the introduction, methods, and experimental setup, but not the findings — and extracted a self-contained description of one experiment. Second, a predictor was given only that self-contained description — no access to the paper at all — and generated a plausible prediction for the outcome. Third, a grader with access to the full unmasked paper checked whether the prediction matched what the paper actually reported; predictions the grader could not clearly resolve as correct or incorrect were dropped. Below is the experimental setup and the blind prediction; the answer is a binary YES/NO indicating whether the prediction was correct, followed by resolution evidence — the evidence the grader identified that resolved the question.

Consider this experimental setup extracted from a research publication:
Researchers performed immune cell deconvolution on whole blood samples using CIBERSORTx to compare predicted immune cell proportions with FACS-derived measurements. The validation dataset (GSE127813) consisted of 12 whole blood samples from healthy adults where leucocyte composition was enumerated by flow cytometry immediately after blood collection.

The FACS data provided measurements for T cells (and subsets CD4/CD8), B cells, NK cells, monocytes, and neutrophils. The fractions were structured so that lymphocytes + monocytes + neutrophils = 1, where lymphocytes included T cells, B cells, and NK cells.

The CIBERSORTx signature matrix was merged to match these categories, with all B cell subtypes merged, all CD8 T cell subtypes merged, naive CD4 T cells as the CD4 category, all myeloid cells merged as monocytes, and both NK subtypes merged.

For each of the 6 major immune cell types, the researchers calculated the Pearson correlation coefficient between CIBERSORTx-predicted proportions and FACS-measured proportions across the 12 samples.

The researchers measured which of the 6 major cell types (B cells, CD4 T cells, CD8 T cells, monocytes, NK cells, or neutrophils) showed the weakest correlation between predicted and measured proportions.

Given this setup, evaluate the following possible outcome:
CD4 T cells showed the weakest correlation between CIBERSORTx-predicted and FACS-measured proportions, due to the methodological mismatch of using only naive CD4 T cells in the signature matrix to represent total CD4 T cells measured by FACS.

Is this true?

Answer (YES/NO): NO